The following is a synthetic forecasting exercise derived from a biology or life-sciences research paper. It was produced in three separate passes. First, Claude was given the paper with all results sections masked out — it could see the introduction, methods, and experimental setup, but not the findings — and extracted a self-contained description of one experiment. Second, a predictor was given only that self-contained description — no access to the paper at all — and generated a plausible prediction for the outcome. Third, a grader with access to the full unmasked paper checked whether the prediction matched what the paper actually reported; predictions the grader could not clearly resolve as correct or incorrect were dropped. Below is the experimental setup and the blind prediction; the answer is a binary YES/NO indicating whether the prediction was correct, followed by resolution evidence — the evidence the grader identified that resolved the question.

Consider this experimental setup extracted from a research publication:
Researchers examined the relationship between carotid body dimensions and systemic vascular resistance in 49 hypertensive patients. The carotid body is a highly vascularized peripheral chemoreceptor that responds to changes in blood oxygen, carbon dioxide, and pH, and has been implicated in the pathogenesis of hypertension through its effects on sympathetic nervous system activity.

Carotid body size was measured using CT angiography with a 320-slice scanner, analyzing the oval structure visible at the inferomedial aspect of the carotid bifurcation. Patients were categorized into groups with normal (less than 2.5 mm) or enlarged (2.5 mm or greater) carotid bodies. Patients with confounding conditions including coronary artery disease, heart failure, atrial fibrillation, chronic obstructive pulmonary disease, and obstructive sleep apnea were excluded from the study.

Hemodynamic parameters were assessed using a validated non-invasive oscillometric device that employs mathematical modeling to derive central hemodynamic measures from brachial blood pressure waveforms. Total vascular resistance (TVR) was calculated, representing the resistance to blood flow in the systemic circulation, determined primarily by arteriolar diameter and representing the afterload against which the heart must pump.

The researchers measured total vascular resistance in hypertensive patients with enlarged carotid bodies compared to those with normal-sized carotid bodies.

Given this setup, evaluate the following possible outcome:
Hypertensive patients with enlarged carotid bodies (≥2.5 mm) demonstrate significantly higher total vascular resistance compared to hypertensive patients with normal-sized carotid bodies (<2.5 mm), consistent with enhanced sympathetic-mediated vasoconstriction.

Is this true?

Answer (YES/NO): YES